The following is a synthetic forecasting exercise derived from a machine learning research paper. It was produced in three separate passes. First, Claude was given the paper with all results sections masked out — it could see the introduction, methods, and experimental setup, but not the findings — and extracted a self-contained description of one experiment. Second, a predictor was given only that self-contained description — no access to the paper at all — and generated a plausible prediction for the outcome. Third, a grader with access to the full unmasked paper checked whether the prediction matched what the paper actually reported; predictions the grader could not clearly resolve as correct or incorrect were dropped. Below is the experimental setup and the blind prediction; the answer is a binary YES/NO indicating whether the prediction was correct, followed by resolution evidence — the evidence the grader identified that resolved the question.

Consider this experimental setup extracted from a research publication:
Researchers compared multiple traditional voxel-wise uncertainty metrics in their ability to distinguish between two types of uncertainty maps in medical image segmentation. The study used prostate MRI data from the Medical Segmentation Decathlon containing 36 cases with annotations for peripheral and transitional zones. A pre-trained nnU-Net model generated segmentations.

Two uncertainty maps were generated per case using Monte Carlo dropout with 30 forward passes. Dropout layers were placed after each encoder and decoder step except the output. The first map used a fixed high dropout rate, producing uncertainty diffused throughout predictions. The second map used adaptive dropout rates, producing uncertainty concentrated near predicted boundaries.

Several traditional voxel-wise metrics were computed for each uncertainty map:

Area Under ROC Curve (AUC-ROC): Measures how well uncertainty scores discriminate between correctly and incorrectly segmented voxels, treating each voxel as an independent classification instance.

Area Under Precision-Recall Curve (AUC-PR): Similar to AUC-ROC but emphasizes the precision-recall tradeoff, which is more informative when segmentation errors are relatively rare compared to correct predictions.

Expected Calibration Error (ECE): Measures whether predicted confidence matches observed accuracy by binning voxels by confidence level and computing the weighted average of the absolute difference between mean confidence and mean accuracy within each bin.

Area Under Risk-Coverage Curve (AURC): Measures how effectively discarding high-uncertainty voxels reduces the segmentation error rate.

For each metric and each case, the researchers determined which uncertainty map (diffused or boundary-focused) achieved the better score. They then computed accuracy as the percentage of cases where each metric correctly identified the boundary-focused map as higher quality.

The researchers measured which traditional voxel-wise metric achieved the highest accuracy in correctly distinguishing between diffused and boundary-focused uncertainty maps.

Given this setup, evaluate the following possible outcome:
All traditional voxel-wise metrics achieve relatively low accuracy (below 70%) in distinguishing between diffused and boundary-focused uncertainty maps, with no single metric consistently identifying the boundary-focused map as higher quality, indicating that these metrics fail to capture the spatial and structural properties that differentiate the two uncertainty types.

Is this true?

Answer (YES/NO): NO